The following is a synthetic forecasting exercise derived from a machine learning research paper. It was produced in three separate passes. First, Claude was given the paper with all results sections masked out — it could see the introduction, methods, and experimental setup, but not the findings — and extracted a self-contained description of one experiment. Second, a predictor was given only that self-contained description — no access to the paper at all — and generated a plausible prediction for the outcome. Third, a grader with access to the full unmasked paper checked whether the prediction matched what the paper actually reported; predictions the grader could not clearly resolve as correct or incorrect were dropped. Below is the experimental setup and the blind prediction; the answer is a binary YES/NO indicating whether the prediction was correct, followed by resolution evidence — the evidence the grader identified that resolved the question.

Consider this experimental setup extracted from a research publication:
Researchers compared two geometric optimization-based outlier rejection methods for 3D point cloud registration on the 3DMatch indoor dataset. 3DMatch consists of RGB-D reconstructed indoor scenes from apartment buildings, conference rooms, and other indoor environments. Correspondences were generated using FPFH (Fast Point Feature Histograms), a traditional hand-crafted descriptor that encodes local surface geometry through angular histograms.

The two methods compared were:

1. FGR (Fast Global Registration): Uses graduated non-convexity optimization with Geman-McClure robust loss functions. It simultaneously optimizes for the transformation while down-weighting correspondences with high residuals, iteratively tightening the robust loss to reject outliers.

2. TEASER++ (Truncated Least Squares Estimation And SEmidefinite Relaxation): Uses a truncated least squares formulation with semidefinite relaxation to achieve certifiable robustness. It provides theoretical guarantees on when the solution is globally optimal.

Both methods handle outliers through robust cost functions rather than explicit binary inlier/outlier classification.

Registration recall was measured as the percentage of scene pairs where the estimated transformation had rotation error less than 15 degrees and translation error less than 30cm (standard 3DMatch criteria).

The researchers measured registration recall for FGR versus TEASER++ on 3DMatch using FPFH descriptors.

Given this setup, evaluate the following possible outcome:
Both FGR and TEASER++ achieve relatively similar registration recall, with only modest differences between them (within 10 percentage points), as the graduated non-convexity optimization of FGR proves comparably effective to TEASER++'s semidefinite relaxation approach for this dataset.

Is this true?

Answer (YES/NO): NO